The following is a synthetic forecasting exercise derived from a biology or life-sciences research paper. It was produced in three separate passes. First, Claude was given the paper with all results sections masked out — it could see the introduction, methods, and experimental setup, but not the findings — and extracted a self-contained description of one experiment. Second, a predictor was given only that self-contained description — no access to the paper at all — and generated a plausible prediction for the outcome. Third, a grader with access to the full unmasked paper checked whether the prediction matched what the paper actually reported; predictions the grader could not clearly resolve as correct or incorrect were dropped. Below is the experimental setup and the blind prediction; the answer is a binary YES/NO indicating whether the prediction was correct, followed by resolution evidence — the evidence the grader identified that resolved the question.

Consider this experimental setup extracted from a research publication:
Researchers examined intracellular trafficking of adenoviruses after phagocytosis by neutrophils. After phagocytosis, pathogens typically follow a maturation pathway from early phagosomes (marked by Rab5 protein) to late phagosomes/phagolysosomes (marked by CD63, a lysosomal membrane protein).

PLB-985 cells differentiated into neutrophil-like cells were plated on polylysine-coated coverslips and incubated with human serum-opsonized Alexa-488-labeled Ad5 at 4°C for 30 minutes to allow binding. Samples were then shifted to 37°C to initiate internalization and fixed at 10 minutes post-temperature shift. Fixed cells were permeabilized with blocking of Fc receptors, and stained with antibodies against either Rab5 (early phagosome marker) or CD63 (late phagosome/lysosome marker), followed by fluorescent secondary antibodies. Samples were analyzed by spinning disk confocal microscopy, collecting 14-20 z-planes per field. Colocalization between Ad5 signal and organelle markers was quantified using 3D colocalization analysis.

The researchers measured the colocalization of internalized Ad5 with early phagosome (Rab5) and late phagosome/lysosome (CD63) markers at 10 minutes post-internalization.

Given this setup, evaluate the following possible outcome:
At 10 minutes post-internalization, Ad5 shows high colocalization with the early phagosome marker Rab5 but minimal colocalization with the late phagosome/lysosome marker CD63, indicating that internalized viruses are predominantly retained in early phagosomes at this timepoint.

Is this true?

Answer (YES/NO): NO